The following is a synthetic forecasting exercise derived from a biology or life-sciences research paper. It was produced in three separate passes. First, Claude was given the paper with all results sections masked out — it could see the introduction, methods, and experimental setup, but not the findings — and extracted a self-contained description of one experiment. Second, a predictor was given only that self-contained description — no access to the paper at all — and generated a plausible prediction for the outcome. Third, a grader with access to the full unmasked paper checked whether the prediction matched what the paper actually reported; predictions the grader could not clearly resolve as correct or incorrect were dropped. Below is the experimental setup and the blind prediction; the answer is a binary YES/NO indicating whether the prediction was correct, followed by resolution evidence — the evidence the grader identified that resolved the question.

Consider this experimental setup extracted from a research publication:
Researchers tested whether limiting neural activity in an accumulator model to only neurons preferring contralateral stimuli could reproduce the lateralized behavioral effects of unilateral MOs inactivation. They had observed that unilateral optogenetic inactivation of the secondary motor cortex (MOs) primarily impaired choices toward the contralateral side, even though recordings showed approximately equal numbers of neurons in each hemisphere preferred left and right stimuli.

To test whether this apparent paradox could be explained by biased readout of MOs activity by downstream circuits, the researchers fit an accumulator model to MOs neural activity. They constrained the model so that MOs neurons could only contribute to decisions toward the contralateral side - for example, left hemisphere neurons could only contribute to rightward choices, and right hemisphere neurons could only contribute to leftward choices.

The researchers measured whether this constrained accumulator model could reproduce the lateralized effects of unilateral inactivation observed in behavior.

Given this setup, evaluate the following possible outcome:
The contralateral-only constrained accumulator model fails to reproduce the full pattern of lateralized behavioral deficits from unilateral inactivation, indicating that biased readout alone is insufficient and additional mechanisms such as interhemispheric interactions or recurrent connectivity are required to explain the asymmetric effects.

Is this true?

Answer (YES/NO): NO